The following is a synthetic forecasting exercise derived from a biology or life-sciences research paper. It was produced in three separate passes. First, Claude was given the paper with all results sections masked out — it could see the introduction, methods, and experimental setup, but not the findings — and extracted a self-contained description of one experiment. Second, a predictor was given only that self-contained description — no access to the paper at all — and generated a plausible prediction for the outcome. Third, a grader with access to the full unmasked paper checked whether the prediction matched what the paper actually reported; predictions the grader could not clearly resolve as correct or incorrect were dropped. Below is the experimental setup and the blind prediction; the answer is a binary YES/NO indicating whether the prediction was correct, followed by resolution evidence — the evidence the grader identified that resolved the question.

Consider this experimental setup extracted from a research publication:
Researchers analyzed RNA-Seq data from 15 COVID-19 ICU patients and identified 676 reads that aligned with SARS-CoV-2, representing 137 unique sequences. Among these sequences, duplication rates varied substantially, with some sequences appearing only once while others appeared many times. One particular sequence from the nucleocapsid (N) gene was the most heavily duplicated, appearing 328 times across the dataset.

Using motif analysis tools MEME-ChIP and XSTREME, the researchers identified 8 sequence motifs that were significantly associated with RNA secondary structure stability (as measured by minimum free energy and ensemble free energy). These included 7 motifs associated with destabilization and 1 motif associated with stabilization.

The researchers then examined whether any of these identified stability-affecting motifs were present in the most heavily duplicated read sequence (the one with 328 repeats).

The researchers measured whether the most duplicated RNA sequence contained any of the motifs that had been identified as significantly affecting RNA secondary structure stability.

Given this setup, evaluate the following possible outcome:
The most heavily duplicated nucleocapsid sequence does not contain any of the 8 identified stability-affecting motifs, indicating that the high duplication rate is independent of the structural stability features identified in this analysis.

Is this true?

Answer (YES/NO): YES